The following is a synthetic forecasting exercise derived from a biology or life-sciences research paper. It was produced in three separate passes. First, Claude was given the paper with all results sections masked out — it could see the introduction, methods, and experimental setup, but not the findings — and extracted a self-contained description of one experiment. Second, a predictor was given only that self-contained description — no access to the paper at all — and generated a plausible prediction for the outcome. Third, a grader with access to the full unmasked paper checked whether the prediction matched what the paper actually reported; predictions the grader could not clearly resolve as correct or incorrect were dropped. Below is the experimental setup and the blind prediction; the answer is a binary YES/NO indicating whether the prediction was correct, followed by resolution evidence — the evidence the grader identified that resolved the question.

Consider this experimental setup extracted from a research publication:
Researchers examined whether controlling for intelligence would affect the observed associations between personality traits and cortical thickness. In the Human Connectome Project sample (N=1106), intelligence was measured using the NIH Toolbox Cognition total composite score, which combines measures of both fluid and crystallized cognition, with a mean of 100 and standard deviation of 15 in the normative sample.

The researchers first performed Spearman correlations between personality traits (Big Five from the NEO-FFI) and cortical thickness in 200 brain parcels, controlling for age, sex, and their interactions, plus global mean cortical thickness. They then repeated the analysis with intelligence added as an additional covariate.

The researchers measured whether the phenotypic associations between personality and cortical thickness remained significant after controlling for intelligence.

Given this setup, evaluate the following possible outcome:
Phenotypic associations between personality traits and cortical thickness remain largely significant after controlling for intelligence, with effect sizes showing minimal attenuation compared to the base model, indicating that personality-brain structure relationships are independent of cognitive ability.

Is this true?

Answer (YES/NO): NO